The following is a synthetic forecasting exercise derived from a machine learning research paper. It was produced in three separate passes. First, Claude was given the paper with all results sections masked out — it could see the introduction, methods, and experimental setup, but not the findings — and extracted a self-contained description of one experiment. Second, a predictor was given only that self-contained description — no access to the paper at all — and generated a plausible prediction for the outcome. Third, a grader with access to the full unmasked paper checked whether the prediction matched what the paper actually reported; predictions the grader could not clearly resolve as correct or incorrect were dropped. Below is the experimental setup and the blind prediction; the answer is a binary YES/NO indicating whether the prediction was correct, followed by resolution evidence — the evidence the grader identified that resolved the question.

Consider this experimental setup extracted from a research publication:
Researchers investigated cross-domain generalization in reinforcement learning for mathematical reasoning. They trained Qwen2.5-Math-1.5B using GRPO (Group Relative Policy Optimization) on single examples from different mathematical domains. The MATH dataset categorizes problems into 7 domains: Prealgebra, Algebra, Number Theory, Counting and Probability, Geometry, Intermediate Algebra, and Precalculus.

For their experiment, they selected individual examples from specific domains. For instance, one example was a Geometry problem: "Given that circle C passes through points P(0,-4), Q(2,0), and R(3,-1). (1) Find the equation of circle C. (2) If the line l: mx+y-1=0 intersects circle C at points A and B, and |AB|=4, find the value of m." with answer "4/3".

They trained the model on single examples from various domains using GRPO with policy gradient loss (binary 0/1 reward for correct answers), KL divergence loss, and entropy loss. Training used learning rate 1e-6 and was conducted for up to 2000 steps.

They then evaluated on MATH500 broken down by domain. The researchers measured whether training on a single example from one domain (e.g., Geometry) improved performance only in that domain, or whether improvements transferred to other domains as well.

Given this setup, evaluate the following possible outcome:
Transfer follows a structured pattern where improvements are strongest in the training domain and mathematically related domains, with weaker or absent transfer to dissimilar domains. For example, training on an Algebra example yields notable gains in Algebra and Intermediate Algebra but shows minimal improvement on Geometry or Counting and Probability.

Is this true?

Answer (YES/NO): NO